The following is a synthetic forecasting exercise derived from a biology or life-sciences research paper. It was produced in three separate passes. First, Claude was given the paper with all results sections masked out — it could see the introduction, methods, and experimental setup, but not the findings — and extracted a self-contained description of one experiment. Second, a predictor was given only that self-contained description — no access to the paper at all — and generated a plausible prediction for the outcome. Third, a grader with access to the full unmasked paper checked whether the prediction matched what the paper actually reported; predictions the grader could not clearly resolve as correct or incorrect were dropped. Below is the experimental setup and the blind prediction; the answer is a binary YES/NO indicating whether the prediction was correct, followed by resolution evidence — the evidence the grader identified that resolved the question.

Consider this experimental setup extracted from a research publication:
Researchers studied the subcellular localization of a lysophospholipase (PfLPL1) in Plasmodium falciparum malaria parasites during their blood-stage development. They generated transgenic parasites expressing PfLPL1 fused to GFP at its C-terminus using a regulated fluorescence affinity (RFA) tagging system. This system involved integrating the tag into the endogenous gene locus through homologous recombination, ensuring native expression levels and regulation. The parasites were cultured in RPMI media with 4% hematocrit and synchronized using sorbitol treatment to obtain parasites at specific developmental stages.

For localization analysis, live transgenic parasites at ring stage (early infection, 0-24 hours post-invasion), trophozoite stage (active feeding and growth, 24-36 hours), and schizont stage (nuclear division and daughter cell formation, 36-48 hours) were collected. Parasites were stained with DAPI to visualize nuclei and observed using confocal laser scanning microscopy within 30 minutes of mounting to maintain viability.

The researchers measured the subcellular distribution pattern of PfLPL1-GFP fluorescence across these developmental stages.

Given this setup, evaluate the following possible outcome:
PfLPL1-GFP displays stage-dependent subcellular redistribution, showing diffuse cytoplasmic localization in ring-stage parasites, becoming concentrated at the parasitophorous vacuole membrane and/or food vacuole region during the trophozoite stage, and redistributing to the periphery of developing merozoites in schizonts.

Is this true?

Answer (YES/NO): NO